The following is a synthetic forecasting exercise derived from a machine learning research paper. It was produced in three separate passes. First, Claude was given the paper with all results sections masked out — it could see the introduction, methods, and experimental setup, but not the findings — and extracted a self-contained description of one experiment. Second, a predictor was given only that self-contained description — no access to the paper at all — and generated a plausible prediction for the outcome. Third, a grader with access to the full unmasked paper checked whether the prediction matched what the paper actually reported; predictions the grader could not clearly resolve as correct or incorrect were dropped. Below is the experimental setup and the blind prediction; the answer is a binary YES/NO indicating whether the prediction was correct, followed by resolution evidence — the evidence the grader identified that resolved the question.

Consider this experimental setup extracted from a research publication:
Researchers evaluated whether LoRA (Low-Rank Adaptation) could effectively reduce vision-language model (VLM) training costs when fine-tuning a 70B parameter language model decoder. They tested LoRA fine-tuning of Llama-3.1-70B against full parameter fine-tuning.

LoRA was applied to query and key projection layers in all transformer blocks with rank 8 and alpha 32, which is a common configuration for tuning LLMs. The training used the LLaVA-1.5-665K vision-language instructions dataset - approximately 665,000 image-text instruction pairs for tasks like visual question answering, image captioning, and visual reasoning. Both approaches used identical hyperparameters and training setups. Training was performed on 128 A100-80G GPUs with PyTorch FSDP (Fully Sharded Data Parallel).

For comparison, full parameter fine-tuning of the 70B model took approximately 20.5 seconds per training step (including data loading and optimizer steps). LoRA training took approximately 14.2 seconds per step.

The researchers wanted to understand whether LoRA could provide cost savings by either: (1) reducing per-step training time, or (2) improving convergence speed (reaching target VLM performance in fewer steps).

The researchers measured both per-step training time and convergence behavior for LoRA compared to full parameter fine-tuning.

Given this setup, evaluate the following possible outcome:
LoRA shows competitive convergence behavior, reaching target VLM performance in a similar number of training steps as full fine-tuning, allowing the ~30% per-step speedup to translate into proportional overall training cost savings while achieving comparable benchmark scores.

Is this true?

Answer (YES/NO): NO